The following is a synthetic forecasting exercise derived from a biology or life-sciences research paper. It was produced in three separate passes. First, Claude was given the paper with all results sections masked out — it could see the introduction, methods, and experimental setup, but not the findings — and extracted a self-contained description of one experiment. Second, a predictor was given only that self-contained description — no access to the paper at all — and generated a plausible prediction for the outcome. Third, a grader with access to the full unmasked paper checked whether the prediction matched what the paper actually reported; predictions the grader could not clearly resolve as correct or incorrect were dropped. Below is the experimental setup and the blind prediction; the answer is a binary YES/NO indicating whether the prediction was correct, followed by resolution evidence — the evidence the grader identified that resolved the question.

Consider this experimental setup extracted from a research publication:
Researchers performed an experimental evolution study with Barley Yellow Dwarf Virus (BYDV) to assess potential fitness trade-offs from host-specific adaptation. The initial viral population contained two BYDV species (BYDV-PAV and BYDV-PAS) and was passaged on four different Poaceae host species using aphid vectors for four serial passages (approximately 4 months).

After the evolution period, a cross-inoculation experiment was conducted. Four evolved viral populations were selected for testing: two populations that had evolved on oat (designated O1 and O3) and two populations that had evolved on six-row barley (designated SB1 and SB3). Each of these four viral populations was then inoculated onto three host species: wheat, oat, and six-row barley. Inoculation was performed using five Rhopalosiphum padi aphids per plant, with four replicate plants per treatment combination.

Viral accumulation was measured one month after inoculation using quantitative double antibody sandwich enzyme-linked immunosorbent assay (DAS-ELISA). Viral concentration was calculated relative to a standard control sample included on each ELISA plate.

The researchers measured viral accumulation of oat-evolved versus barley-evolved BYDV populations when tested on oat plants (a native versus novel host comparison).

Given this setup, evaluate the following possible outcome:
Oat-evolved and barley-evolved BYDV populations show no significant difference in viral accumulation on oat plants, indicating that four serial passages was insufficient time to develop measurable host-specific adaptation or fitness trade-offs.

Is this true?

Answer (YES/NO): NO